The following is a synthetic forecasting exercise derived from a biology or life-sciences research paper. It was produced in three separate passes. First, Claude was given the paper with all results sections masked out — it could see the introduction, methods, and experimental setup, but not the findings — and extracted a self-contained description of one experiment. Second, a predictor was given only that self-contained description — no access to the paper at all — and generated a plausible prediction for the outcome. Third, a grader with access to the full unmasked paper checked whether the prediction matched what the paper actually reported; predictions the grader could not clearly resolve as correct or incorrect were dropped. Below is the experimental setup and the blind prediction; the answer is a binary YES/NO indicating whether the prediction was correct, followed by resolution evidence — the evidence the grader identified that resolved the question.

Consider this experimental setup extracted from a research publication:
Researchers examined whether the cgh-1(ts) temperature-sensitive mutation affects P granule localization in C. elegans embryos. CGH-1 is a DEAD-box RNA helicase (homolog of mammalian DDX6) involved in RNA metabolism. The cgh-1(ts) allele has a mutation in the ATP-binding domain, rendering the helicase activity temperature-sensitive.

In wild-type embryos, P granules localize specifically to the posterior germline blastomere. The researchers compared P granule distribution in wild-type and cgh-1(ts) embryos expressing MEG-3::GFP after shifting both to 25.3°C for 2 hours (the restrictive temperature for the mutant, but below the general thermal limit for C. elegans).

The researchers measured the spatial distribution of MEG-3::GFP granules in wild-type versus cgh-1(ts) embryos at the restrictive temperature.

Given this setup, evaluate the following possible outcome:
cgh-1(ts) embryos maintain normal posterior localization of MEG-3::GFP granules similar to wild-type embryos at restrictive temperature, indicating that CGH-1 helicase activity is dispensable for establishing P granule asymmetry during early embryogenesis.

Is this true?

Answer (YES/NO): NO